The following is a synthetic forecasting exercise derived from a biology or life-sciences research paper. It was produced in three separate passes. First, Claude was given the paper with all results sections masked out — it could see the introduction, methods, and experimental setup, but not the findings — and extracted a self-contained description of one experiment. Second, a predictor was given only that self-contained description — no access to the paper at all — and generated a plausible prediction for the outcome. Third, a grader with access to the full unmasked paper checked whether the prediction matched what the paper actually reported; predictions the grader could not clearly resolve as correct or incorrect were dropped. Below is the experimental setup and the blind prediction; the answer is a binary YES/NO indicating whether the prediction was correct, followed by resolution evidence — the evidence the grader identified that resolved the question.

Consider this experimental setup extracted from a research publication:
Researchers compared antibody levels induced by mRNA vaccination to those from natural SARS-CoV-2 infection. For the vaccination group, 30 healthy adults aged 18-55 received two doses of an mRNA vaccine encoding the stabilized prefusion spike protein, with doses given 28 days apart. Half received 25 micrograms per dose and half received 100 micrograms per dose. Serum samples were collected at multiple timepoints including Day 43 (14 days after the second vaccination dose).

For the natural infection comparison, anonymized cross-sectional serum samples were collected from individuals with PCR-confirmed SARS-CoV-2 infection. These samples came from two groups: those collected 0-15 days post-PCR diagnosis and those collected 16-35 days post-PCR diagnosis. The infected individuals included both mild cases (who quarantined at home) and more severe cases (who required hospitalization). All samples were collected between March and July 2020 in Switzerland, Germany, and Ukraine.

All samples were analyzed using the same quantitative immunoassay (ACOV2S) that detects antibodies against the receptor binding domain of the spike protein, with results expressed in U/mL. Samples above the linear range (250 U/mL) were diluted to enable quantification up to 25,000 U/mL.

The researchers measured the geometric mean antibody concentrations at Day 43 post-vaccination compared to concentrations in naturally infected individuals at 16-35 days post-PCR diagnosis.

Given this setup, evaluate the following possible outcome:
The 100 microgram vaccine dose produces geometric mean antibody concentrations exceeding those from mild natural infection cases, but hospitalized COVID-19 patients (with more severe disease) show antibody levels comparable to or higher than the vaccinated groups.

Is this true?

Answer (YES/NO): NO